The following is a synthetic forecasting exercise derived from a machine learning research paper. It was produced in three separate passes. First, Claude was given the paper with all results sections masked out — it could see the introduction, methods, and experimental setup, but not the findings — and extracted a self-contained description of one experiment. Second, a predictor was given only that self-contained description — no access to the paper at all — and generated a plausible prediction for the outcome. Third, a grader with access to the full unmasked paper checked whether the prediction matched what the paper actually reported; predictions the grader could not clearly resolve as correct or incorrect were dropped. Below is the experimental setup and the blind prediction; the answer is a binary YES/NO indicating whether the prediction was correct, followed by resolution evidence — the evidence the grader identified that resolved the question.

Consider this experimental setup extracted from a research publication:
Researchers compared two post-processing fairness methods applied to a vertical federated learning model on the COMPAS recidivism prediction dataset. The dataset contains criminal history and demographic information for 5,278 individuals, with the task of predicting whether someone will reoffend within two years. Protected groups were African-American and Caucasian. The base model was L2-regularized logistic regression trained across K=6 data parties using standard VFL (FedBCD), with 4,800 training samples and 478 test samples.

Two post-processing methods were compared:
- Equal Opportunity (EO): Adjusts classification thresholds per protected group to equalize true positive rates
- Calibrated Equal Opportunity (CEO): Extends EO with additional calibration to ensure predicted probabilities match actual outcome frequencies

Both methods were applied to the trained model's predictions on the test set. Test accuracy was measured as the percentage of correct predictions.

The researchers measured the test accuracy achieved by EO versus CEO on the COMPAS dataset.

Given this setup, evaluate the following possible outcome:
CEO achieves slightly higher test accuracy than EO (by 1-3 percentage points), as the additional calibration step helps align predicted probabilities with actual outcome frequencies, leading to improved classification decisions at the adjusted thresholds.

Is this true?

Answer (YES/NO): NO